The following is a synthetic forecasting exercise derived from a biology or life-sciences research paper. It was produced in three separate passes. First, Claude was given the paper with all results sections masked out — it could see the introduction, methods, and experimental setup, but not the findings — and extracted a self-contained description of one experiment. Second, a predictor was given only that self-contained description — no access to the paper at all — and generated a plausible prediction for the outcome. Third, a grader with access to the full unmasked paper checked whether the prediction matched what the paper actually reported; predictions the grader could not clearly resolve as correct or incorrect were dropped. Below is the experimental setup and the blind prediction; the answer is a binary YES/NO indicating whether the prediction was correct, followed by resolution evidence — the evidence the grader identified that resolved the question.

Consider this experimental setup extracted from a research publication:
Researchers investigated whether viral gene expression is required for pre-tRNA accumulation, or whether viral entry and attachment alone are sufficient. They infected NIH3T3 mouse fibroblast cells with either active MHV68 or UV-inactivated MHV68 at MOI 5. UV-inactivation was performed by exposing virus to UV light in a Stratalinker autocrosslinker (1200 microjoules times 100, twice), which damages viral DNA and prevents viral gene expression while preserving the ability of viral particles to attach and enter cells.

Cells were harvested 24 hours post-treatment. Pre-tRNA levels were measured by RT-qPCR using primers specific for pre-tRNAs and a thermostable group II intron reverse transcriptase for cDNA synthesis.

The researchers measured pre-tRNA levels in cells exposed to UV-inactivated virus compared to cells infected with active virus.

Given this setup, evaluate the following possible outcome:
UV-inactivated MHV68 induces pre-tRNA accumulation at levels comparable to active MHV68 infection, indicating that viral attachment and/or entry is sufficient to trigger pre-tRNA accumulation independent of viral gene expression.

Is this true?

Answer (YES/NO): NO